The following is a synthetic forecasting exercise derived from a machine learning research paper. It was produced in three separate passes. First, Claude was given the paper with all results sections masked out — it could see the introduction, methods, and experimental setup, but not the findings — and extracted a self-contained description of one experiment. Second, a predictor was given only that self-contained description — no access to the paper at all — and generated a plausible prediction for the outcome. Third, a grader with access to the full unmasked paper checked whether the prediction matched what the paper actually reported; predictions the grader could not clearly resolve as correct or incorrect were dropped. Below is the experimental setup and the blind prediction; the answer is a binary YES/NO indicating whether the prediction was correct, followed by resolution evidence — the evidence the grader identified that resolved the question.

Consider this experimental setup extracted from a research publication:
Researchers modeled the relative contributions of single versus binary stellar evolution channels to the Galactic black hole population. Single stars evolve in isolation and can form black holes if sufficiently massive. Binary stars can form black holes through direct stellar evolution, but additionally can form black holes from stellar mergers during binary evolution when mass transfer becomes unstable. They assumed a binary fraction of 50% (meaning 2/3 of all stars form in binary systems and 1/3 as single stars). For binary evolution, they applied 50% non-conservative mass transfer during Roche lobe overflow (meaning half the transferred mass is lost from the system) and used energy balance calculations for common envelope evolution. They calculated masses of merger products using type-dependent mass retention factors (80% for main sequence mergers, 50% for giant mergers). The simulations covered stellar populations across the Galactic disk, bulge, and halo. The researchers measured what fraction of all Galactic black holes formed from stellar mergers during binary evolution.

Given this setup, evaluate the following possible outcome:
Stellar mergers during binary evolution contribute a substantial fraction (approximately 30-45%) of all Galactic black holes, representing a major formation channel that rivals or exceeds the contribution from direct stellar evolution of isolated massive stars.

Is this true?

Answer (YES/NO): NO